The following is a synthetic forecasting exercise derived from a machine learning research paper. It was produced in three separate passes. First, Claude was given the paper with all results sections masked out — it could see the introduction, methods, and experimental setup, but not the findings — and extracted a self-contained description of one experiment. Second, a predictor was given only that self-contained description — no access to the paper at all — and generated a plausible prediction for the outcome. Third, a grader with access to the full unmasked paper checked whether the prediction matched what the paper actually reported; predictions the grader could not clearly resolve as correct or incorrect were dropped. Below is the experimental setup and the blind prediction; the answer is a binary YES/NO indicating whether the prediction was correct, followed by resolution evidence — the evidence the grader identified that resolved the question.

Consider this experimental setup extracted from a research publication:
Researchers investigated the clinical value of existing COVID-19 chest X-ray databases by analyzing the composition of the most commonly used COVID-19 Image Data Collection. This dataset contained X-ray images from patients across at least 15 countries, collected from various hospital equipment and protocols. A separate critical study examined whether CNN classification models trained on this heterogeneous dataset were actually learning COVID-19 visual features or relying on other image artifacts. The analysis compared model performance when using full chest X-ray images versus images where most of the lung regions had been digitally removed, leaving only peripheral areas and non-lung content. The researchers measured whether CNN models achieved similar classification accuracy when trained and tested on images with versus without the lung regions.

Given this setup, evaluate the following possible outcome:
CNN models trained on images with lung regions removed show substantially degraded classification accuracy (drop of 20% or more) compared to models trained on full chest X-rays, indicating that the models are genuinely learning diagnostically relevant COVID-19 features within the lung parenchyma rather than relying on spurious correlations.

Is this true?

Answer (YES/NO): NO